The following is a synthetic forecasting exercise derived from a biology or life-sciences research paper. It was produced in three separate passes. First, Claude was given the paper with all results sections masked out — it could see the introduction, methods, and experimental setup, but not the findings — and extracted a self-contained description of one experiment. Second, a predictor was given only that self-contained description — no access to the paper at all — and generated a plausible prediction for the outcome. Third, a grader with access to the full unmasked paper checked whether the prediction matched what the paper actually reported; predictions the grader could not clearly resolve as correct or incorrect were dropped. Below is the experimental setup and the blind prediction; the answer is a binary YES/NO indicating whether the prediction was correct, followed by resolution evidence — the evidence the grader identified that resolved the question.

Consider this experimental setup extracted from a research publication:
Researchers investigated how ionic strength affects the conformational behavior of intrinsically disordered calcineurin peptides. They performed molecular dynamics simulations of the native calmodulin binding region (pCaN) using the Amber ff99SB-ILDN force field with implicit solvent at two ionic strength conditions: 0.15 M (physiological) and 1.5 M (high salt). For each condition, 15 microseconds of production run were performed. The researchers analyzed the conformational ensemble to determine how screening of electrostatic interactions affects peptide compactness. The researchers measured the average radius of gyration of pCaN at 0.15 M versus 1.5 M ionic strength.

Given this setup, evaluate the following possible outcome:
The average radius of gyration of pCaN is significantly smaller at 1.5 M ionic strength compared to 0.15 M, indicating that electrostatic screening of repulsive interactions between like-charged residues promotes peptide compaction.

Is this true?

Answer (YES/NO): NO